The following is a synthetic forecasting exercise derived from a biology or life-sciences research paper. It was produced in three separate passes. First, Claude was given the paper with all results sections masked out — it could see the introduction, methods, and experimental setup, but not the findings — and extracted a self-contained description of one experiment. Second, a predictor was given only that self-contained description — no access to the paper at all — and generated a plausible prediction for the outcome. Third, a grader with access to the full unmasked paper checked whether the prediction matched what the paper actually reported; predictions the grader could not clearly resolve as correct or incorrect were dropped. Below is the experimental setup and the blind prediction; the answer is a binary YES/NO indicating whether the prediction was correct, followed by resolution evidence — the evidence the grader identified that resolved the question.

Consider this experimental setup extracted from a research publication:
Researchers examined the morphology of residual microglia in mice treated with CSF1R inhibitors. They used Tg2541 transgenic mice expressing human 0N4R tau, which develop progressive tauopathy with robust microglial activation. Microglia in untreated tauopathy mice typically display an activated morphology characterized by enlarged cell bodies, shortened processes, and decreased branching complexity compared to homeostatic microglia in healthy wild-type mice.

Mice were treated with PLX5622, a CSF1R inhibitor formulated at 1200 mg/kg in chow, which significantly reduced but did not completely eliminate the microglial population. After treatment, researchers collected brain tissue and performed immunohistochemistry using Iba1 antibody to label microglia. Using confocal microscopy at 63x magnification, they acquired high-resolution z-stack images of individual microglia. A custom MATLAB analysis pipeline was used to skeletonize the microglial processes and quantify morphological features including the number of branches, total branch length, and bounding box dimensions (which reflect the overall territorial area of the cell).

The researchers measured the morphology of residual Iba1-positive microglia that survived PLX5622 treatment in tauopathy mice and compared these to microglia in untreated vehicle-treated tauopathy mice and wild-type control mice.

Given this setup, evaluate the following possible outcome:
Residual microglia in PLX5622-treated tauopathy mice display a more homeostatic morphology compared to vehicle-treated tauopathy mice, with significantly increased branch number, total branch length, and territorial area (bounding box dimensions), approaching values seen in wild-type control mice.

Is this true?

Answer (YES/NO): YES